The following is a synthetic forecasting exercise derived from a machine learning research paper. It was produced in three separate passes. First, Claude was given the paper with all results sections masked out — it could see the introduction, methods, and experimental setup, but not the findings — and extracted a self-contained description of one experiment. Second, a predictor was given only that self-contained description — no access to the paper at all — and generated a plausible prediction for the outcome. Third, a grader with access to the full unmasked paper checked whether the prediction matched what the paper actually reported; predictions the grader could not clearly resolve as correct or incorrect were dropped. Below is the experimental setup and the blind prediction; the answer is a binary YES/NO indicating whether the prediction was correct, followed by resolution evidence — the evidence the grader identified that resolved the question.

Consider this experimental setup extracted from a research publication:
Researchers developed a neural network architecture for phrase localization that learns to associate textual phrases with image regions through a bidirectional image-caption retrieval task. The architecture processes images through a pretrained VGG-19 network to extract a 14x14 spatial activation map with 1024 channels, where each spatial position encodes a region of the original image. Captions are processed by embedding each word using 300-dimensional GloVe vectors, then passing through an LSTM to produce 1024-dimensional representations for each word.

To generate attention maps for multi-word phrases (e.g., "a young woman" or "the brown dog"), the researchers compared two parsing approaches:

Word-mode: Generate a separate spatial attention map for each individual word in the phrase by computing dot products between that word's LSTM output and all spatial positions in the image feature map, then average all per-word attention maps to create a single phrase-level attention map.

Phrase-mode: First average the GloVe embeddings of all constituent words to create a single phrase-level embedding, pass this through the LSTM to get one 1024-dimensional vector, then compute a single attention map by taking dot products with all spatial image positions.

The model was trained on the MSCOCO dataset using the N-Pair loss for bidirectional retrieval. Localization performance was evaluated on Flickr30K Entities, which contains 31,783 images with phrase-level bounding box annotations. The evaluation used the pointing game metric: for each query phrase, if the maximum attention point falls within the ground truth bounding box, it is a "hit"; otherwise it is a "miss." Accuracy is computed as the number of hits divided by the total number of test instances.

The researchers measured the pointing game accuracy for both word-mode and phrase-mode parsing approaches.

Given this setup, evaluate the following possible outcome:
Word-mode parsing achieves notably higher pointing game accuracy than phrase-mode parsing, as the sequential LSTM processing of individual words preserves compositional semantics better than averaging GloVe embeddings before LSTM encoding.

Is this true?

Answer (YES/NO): NO